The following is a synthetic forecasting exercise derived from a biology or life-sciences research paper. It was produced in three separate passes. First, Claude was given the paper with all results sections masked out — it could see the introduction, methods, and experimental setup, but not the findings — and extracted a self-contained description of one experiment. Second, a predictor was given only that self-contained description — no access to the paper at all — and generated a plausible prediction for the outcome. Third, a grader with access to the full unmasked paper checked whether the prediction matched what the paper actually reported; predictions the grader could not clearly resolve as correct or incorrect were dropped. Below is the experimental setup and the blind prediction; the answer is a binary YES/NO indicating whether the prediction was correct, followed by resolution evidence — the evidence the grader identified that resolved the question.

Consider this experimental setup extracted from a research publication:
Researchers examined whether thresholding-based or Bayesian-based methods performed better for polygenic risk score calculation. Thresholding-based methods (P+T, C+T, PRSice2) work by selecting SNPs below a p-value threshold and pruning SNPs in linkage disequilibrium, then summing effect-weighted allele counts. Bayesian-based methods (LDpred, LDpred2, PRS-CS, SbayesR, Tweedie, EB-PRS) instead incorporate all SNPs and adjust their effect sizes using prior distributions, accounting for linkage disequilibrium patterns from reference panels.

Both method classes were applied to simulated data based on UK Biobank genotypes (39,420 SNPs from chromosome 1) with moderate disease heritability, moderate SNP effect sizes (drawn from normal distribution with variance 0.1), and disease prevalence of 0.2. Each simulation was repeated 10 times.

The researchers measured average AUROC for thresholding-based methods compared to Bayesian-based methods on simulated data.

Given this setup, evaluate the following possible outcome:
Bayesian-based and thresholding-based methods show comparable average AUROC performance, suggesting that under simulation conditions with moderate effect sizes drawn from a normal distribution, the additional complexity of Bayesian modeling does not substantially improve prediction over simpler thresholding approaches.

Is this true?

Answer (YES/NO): NO